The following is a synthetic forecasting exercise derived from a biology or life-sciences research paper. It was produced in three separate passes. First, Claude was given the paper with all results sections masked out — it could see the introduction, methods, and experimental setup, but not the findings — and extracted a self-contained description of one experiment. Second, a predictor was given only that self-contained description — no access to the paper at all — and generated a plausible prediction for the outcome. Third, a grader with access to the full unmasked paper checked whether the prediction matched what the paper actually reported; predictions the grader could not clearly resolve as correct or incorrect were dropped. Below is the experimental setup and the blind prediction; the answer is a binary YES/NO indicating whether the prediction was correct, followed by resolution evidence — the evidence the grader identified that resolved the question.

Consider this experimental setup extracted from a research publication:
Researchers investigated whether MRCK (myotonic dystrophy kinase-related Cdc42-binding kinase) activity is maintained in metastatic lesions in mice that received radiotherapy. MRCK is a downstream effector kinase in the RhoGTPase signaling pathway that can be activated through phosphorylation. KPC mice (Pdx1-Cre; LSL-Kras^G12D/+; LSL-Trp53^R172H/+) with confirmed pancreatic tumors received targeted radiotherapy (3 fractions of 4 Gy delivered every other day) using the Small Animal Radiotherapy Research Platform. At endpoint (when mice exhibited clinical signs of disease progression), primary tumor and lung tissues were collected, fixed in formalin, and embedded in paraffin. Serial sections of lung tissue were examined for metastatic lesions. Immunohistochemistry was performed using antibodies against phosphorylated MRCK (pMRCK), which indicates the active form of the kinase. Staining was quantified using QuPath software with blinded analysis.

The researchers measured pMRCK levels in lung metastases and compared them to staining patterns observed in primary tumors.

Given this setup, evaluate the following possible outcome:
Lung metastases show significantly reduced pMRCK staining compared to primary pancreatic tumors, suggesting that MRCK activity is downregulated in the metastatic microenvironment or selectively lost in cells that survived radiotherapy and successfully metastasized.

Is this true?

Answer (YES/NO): NO